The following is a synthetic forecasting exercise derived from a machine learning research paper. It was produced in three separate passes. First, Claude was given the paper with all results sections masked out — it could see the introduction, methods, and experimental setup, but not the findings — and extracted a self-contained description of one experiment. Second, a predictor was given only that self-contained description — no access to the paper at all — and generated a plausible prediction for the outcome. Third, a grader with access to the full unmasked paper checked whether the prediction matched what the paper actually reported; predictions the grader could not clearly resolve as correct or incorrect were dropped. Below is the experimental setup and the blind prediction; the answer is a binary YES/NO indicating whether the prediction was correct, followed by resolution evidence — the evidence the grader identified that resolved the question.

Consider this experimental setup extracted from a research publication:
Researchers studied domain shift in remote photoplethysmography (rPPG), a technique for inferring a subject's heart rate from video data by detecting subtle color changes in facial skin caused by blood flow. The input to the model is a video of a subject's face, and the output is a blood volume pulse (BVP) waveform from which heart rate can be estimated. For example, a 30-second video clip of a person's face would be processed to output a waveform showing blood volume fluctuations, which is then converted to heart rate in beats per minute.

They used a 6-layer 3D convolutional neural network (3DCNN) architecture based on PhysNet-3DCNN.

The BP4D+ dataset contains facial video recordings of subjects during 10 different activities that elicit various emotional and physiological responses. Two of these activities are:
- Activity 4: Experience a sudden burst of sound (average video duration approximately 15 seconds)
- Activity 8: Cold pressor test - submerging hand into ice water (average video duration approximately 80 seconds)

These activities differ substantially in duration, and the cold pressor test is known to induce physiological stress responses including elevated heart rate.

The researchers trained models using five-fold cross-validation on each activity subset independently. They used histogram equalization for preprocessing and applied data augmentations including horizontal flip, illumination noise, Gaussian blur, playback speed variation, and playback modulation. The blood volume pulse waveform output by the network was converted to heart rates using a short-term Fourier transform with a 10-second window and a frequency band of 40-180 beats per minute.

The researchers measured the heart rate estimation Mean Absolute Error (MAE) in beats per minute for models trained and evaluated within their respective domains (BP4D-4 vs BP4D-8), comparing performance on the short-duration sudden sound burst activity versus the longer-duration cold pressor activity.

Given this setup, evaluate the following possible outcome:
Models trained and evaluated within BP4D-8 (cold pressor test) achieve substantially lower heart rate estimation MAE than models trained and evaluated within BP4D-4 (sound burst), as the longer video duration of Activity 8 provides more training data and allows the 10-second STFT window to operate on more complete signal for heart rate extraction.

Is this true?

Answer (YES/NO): YES